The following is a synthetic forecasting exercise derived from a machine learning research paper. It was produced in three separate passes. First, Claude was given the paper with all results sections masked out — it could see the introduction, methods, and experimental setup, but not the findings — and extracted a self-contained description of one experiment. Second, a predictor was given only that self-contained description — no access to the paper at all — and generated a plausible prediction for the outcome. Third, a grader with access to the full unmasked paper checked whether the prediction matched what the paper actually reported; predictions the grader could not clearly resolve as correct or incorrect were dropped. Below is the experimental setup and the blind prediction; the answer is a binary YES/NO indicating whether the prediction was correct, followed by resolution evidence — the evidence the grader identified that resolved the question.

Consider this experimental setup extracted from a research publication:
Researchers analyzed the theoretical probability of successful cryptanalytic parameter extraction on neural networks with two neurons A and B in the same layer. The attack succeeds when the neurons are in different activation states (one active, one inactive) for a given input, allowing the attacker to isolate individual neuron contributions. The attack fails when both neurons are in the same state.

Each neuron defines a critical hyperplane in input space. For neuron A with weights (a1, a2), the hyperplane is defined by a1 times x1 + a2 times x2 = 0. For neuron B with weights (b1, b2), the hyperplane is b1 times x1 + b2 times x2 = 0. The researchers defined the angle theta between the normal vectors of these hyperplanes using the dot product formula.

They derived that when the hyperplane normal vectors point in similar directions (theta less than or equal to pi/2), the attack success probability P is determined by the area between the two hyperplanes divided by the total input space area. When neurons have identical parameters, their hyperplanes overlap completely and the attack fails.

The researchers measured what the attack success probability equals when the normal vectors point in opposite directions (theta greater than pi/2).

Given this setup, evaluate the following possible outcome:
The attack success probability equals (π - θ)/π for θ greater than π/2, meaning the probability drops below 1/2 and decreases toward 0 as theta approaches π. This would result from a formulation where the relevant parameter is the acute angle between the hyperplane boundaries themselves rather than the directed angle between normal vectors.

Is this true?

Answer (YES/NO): NO